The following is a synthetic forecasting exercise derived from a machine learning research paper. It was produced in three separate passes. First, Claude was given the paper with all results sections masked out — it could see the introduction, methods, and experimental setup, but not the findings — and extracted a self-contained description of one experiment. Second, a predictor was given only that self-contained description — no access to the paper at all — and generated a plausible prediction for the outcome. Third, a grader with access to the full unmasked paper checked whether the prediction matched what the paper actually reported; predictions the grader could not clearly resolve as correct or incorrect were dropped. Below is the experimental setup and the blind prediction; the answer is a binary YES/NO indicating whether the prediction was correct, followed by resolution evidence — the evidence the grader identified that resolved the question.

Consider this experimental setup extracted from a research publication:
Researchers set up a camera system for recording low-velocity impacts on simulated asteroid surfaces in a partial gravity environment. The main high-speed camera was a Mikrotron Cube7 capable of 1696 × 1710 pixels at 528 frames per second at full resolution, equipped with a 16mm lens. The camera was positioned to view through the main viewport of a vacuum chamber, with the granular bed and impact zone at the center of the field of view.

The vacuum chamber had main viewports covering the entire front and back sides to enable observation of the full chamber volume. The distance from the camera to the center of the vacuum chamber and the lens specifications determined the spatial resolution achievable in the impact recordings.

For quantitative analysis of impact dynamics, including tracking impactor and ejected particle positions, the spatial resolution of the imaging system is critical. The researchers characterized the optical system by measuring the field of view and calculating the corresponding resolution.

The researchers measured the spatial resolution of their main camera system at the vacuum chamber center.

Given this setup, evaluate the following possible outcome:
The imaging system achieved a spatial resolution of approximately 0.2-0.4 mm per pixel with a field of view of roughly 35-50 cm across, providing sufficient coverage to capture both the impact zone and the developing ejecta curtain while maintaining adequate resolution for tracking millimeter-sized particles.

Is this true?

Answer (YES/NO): NO